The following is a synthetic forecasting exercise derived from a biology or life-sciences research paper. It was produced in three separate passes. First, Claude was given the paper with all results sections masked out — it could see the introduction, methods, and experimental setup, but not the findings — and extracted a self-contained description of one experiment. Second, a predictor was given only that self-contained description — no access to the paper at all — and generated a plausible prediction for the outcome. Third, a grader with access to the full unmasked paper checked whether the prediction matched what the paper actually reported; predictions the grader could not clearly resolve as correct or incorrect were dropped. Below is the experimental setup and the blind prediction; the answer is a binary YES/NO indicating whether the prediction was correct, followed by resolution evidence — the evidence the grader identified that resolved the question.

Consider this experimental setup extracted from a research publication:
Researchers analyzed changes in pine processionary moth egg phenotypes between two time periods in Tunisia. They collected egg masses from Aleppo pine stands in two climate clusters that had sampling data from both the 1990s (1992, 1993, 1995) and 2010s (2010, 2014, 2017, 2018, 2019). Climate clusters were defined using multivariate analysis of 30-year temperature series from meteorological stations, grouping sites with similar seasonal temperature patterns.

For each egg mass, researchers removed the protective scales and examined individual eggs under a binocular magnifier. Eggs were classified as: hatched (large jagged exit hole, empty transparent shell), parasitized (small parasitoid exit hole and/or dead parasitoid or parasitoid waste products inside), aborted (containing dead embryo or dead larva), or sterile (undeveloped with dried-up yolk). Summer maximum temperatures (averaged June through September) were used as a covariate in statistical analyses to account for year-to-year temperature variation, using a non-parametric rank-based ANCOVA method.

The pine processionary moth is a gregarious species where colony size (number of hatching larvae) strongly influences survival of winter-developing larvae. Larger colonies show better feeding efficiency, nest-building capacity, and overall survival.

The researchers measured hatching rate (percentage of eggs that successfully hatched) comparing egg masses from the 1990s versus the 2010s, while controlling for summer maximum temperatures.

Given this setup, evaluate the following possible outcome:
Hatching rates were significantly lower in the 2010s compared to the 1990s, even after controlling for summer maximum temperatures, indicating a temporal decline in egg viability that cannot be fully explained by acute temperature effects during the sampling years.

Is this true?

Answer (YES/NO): YES